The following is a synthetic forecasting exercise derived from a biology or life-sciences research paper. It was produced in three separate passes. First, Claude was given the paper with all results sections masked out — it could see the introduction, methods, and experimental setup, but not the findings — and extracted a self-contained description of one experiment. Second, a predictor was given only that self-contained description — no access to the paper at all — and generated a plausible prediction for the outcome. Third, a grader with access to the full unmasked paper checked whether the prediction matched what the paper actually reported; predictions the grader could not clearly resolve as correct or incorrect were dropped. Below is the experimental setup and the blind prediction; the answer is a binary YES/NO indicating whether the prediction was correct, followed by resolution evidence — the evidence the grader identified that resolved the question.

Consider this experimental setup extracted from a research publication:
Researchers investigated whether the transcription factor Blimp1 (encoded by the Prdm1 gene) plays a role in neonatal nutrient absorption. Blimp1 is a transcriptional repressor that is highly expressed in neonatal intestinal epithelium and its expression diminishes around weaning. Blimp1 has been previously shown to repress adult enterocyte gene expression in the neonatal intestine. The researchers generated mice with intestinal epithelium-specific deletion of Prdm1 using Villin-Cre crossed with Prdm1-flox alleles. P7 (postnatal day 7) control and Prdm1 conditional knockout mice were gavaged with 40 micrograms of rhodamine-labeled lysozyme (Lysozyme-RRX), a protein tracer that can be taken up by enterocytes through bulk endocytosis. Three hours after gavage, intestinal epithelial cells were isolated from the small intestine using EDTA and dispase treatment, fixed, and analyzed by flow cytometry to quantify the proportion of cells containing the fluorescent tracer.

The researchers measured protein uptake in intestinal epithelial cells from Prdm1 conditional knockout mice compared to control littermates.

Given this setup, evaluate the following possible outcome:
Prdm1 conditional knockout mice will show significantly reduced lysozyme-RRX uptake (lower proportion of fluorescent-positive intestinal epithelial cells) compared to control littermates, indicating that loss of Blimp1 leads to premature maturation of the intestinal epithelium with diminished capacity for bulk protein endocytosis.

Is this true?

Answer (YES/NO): YES